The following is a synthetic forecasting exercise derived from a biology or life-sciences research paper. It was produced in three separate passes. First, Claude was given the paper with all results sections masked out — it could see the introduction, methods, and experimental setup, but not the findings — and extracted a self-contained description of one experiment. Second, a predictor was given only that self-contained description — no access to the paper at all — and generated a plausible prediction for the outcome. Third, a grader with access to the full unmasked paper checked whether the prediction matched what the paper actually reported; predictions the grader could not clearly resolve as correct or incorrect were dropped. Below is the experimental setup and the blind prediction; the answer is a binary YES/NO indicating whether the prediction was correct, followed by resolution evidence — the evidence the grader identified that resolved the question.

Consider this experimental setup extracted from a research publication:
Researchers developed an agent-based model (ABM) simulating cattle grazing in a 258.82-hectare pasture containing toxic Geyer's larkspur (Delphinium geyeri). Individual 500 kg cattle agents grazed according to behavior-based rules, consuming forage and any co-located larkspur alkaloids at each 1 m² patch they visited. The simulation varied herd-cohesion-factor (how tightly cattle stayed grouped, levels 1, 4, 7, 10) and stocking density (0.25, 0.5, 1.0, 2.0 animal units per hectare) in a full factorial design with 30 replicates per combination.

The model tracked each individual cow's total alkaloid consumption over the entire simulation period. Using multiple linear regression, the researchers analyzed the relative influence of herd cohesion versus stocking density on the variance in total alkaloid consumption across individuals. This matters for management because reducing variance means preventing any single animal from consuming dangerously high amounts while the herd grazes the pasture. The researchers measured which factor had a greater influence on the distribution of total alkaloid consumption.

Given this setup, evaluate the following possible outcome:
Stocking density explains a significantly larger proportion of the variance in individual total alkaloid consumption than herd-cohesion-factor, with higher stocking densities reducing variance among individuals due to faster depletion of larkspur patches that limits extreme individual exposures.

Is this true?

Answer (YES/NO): YES